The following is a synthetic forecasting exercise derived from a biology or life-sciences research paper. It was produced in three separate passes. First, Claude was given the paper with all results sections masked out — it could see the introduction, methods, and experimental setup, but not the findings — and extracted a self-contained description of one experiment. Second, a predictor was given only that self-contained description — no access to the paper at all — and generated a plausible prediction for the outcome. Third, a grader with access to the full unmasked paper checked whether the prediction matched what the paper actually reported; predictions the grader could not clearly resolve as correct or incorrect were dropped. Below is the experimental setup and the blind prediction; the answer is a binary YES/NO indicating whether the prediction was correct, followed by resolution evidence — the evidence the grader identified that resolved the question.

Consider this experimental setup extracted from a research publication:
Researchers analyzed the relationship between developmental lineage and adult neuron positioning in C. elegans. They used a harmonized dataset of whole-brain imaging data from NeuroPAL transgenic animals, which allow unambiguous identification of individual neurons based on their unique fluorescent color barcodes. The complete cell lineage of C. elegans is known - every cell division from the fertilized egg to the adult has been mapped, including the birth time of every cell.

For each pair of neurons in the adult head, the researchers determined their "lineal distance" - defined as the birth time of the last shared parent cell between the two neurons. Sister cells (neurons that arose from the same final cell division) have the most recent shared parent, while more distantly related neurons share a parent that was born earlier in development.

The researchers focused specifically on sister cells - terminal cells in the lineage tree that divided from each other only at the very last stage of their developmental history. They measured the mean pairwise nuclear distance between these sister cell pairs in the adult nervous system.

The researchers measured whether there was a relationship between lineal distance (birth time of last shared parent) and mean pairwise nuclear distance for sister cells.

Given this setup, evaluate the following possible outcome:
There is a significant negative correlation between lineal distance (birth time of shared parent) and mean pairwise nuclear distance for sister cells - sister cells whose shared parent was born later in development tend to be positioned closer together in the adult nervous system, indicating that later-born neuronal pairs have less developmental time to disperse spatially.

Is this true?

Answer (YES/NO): NO